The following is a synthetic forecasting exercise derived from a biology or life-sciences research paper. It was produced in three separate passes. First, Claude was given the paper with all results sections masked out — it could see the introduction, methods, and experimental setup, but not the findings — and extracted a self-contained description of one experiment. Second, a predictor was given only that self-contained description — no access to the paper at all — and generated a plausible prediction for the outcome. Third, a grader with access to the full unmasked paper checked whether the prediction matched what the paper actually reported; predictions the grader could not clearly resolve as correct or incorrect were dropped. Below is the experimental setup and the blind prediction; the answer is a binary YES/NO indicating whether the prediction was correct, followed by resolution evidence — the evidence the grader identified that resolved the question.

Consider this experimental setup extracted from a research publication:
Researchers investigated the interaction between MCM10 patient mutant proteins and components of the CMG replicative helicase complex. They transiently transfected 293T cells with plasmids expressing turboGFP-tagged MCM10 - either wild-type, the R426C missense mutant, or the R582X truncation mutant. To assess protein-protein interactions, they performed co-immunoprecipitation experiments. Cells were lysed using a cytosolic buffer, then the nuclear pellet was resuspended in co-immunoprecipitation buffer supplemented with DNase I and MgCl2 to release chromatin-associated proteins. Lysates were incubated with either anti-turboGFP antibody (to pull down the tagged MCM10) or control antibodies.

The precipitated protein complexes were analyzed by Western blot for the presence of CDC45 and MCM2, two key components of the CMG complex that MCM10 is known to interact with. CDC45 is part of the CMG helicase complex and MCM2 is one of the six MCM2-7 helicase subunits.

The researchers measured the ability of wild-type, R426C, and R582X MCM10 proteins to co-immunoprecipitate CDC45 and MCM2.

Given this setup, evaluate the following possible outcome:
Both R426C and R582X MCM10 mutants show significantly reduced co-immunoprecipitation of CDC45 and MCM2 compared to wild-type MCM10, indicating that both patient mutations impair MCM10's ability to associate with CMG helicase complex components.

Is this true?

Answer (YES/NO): NO